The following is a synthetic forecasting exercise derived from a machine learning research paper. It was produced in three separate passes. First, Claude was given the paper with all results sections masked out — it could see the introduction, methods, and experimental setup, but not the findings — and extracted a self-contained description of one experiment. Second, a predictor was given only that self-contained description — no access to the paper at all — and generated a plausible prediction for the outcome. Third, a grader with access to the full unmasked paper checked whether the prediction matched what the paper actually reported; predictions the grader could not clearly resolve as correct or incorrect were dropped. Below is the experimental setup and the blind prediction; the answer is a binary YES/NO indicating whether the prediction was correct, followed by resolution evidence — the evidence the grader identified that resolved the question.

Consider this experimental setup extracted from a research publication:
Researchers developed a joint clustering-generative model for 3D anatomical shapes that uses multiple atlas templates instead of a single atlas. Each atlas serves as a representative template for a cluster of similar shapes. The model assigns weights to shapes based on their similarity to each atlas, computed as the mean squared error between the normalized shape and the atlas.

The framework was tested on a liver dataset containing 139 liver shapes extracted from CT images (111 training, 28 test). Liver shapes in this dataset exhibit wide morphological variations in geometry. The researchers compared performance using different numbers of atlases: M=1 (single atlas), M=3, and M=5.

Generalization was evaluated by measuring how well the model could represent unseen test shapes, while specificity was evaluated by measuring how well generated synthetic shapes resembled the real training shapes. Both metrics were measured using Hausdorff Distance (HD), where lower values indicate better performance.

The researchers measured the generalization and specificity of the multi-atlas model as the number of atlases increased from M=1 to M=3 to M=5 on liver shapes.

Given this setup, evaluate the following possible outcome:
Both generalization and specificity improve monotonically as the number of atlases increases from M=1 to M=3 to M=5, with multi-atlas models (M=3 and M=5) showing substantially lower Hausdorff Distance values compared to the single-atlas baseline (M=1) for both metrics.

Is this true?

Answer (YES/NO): NO